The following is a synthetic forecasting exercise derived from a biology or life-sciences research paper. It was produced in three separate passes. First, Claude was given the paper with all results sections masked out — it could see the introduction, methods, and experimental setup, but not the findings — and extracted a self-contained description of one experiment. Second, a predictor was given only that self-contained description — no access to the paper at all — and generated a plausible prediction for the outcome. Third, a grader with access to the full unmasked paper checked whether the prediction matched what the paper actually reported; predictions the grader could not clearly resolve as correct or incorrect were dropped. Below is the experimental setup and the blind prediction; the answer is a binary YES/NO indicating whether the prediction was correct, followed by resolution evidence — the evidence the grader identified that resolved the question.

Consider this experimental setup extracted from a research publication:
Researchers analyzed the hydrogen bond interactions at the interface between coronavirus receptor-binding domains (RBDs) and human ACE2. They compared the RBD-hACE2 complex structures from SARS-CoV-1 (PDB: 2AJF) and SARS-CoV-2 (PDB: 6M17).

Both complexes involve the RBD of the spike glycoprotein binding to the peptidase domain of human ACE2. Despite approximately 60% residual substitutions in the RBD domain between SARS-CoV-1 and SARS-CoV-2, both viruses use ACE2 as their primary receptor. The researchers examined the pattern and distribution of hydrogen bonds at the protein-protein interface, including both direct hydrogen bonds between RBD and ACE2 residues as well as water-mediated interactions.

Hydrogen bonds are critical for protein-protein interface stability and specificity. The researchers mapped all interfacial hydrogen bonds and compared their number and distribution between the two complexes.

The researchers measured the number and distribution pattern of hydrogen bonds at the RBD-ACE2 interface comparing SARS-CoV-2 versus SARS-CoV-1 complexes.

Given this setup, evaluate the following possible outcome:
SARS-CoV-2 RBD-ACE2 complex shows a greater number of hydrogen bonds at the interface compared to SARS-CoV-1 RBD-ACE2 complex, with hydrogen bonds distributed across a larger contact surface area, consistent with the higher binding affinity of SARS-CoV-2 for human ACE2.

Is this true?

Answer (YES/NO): NO